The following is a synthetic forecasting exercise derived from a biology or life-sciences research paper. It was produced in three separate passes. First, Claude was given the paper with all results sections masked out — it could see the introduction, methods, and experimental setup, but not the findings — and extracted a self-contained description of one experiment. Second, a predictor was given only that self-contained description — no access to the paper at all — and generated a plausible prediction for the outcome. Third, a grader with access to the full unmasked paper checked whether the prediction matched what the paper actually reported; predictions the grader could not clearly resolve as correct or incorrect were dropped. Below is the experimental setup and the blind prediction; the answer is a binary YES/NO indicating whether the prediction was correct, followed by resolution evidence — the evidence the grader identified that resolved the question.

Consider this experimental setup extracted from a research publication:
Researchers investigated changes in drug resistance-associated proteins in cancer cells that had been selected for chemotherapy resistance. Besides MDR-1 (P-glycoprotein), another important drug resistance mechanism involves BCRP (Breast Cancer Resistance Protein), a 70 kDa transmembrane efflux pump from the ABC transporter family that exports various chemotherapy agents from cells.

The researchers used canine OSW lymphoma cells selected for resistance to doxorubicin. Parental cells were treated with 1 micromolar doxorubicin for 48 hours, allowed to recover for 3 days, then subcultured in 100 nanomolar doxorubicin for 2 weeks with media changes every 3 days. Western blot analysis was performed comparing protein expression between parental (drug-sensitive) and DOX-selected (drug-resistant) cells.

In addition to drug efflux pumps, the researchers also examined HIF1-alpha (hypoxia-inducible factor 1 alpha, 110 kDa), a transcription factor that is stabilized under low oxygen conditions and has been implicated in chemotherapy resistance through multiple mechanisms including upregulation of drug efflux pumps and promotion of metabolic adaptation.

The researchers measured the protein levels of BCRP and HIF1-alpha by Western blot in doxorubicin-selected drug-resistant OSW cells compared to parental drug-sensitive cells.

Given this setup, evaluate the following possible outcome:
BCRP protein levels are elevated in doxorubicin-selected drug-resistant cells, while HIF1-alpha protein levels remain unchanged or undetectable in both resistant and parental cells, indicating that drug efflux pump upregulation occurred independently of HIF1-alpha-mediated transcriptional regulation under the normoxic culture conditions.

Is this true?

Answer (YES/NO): NO